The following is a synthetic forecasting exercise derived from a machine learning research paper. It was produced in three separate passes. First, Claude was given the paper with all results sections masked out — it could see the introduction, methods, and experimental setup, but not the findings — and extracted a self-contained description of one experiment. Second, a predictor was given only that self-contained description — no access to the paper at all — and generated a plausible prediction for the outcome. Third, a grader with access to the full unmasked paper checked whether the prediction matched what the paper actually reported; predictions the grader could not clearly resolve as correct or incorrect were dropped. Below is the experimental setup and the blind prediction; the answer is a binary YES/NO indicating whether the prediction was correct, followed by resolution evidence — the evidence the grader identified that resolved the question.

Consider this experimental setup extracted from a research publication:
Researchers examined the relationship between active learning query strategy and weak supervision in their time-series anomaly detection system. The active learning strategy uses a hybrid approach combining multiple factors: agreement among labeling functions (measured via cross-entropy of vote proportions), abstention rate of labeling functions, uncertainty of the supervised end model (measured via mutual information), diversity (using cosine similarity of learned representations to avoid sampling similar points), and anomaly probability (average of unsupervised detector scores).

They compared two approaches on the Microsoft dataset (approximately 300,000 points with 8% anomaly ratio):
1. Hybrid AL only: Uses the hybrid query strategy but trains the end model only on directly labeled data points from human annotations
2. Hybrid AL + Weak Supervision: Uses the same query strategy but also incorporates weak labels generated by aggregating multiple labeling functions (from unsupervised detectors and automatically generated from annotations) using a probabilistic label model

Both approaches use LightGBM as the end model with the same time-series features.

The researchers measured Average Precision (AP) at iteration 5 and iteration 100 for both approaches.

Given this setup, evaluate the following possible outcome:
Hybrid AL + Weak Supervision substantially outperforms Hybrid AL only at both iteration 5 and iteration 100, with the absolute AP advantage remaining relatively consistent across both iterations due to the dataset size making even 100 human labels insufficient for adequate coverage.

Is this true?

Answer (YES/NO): NO